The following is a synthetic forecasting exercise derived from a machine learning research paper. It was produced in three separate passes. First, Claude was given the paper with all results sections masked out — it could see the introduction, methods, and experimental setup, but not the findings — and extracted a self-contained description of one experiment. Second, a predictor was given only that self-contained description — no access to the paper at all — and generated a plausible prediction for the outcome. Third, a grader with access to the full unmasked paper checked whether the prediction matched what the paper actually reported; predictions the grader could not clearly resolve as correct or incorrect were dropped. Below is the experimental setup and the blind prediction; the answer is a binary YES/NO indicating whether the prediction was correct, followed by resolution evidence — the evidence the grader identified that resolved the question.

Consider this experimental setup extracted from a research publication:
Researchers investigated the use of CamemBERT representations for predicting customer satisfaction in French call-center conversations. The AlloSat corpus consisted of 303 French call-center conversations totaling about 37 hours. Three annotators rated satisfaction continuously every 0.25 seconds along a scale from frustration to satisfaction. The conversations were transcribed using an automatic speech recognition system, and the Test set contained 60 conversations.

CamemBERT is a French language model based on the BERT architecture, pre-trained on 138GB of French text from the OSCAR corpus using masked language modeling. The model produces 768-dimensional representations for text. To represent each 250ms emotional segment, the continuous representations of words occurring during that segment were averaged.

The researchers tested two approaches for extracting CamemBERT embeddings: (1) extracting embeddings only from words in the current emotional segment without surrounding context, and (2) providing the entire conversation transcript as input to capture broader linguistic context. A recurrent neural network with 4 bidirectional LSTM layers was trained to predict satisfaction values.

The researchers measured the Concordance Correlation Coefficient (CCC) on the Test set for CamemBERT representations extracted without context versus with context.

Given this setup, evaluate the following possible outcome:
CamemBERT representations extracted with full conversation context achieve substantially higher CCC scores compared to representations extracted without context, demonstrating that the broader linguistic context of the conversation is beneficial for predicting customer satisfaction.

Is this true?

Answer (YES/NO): YES